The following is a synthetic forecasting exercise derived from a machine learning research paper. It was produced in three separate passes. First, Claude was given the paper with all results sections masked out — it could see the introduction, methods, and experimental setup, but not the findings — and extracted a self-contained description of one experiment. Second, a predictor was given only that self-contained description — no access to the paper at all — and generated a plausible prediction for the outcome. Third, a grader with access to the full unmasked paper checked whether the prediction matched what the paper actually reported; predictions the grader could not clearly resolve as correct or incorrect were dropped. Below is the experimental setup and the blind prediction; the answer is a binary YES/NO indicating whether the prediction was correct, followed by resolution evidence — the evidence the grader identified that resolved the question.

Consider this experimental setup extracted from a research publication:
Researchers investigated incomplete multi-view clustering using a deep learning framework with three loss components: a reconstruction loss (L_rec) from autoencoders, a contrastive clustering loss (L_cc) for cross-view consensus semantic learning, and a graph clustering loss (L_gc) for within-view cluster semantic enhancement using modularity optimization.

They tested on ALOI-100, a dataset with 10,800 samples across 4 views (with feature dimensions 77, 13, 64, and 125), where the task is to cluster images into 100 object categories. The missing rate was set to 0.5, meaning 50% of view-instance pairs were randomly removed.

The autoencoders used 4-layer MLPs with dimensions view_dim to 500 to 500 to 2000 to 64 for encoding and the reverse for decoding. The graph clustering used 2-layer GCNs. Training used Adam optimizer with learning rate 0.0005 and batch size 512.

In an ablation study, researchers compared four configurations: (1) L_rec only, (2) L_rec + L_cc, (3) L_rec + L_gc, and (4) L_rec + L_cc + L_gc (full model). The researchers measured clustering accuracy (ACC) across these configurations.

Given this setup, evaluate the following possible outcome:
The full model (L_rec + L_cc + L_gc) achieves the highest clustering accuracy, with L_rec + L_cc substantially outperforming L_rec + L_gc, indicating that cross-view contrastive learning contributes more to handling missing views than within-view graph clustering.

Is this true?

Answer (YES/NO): YES